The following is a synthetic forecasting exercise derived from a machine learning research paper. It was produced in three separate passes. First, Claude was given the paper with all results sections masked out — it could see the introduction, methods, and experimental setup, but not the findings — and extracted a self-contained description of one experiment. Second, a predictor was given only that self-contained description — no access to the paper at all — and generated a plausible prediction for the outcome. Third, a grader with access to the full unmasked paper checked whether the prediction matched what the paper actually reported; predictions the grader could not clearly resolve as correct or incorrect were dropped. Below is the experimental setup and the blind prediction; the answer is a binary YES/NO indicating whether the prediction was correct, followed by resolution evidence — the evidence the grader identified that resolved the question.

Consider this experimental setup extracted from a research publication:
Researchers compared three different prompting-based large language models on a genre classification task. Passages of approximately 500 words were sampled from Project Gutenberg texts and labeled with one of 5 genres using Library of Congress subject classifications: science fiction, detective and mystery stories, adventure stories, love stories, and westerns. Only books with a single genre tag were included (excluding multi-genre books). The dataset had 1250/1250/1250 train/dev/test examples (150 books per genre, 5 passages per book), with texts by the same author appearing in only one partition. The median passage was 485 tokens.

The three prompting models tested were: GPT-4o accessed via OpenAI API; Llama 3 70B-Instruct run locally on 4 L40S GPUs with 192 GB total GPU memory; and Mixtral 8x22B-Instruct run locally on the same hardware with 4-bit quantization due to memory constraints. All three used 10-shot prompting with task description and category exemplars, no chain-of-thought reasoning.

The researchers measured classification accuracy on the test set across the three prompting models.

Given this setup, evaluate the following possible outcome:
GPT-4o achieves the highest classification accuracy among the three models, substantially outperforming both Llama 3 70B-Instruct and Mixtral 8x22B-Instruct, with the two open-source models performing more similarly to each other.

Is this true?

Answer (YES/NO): NO